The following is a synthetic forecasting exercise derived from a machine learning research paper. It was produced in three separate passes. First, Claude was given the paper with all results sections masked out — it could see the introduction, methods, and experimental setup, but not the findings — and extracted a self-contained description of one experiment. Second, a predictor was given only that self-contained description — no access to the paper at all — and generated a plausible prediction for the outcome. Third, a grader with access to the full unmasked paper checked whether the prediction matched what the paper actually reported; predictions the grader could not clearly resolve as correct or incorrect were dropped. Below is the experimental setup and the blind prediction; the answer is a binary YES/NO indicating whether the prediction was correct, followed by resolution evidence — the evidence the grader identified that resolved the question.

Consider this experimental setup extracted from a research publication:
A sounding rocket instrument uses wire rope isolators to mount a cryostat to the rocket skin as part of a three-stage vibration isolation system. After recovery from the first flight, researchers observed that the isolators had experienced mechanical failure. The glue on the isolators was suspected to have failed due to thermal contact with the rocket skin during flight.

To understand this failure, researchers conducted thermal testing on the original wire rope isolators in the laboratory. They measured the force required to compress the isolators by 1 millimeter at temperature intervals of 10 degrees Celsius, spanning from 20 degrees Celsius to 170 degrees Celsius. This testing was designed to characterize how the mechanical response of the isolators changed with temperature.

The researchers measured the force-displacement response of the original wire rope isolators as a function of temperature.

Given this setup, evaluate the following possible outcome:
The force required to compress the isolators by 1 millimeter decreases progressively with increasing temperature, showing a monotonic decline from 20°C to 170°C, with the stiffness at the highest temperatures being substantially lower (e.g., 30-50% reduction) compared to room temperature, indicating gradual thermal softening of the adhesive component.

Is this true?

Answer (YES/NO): NO